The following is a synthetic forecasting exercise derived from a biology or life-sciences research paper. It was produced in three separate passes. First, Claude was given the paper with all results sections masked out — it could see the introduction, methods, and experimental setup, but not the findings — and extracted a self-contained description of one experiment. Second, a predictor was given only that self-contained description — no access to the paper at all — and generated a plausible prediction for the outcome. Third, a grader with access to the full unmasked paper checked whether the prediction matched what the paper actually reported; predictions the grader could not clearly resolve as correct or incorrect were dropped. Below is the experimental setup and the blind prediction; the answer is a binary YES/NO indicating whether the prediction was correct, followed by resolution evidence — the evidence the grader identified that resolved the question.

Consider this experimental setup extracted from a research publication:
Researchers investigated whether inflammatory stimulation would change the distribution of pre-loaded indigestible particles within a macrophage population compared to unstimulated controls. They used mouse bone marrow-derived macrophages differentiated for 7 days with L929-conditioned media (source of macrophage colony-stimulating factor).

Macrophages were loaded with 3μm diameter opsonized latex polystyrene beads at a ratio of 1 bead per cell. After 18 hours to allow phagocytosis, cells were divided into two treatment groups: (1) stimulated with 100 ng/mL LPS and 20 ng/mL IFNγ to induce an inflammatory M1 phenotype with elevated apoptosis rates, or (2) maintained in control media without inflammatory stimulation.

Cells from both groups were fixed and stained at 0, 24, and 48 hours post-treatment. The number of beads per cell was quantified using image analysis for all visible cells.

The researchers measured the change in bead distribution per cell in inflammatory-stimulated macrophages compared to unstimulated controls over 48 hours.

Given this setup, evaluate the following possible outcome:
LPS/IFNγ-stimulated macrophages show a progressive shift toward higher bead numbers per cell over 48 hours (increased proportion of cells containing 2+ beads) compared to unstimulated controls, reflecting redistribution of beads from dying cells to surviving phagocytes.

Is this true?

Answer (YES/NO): YES